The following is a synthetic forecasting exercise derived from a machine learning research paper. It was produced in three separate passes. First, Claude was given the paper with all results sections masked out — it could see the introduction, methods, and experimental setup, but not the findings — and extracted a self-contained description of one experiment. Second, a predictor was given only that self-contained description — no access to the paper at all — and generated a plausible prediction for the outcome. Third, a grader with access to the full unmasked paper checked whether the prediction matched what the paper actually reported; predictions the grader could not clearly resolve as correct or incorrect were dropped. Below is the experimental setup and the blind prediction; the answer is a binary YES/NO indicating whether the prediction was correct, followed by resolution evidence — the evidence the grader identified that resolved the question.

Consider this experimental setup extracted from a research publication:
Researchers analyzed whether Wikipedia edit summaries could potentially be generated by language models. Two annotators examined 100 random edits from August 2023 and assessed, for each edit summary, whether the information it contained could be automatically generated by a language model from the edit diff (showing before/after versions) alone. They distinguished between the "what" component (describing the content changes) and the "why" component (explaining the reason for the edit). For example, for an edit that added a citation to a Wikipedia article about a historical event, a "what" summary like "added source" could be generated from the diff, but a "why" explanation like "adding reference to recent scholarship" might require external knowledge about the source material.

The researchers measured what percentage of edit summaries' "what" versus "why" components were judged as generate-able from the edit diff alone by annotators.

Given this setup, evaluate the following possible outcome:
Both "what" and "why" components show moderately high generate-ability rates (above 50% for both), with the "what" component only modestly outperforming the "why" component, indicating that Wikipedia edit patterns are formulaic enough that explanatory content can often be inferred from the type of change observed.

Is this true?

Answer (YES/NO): NO